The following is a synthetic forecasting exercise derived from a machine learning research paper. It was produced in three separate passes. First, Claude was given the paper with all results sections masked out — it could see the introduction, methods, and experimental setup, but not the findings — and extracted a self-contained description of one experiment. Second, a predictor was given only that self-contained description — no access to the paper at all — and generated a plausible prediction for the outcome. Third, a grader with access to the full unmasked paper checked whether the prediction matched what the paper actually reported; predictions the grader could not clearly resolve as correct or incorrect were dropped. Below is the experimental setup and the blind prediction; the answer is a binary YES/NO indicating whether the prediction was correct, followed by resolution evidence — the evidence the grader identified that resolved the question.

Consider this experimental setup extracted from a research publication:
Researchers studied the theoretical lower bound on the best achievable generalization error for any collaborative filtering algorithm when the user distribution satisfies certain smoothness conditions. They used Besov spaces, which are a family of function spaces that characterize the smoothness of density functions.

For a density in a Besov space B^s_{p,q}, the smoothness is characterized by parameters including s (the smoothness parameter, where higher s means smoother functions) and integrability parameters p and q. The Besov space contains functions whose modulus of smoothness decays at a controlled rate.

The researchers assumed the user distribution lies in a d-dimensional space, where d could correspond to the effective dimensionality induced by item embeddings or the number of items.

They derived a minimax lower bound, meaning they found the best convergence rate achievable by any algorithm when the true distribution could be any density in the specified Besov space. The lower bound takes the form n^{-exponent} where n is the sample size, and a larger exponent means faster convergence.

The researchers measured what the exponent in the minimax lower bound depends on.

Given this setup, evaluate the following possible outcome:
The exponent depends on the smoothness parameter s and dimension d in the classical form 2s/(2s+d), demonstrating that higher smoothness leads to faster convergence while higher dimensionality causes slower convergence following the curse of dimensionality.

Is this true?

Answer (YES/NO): NO